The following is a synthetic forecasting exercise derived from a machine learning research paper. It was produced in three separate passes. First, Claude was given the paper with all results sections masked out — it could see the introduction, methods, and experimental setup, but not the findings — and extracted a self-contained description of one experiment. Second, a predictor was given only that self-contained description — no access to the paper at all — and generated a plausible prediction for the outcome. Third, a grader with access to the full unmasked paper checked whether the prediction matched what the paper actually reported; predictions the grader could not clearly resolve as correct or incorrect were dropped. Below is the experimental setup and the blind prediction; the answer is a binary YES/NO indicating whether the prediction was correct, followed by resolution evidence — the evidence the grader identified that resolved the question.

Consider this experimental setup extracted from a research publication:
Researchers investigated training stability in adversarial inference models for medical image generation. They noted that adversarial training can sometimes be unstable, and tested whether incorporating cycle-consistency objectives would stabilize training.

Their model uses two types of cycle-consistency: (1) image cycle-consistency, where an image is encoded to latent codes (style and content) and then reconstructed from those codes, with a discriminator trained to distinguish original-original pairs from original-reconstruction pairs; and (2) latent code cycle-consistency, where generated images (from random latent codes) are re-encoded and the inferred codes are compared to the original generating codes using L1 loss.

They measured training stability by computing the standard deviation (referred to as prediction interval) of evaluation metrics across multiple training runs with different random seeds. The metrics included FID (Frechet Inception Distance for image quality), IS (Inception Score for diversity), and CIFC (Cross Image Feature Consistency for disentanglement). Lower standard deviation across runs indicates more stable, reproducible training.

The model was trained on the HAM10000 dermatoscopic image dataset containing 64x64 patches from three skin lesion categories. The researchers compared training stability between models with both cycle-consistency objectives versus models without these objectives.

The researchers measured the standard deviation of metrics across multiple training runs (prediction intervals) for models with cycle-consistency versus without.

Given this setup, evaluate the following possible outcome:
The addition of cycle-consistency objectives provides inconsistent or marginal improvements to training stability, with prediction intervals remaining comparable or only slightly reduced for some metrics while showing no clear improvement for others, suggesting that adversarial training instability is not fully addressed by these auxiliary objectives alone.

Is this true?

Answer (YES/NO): NO